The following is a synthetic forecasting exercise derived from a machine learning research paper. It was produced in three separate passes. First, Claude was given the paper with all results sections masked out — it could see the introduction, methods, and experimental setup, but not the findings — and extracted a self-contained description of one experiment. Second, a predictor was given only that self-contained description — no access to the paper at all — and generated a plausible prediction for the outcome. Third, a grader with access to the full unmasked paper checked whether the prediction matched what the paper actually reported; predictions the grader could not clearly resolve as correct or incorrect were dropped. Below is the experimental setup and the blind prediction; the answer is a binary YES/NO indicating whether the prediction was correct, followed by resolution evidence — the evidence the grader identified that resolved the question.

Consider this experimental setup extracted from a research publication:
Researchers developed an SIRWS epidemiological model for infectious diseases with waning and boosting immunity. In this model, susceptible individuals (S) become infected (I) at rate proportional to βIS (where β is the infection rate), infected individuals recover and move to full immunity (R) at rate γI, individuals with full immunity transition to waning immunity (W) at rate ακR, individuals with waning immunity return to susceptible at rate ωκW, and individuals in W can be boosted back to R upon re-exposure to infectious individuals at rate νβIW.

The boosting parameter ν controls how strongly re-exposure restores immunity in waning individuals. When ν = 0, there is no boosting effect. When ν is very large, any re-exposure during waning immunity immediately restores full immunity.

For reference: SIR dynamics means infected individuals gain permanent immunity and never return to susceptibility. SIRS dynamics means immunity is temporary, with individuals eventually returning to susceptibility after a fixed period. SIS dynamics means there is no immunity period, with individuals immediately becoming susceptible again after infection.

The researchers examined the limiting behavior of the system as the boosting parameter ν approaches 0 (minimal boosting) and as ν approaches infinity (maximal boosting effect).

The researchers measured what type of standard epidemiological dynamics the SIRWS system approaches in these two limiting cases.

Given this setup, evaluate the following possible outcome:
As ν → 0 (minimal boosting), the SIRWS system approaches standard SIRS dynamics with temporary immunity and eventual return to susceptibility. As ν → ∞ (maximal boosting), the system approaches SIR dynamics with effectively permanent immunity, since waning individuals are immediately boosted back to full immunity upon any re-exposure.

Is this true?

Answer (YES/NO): YES